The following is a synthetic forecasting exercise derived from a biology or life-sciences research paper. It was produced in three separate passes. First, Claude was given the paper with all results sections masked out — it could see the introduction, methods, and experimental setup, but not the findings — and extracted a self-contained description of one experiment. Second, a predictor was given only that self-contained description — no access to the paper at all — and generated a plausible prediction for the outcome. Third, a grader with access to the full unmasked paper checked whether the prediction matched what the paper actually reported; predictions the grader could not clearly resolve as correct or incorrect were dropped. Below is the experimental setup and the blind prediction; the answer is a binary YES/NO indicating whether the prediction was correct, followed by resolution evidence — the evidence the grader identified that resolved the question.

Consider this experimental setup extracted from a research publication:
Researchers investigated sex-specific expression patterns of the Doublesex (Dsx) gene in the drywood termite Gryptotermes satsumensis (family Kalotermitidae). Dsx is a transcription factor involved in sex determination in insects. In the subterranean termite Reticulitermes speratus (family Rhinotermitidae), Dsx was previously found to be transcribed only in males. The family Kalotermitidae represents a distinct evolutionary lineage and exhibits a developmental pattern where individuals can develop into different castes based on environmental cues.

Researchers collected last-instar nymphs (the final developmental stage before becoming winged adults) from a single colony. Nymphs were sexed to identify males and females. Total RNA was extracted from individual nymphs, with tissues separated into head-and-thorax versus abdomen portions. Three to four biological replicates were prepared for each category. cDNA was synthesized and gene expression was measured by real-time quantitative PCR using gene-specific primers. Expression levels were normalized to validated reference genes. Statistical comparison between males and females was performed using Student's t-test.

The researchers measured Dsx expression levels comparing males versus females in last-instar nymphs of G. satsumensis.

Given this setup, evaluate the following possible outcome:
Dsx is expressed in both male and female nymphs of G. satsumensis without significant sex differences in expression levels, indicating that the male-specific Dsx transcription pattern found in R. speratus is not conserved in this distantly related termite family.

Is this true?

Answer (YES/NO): NO